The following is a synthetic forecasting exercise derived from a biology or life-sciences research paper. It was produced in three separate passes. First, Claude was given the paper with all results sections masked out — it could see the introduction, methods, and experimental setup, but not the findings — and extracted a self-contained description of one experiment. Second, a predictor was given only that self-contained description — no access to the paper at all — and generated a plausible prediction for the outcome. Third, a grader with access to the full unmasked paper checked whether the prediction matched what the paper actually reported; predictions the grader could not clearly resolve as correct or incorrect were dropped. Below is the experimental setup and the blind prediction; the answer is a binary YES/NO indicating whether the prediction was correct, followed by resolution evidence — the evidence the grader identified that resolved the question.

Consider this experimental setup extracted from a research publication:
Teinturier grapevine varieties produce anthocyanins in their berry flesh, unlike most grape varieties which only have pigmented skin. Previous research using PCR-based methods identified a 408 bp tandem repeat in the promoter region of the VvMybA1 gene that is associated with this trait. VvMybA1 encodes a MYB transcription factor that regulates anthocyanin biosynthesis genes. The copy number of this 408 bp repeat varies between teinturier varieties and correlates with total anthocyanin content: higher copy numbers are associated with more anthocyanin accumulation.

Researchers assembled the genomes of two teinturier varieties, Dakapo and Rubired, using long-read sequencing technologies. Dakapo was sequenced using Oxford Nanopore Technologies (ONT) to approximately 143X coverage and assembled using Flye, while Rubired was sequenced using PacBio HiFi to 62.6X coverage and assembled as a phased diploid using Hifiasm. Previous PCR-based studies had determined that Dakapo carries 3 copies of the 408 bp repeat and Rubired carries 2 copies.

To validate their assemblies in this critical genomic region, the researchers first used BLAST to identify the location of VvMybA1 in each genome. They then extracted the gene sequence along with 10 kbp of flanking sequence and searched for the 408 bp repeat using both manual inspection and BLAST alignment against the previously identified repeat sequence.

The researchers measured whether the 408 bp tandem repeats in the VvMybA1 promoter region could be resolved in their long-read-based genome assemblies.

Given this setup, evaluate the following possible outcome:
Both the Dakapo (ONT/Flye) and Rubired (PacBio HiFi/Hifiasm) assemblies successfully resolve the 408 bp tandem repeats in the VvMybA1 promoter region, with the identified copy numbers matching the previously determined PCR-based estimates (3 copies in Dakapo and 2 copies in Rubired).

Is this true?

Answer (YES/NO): YES